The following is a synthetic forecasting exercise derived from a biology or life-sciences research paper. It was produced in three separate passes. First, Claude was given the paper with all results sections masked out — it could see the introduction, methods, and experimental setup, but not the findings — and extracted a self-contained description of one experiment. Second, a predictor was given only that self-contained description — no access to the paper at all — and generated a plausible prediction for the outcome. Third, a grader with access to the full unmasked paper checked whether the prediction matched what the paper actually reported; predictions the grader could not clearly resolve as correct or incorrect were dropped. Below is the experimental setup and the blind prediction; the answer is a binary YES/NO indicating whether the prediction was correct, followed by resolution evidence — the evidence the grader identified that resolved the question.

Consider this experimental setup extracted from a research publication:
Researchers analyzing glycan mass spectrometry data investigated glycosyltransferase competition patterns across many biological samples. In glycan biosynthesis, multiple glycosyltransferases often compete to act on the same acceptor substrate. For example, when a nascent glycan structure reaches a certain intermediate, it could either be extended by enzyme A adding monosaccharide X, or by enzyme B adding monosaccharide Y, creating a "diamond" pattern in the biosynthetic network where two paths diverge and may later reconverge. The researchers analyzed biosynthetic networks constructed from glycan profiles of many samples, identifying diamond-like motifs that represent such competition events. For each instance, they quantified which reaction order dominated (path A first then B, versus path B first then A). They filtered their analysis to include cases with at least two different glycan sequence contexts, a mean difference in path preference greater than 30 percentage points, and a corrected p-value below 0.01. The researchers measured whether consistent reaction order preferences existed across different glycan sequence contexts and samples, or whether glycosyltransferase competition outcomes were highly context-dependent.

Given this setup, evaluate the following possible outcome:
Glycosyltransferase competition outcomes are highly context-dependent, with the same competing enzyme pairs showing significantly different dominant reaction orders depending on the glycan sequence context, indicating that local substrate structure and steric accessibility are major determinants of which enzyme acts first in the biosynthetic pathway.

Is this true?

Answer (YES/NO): NO